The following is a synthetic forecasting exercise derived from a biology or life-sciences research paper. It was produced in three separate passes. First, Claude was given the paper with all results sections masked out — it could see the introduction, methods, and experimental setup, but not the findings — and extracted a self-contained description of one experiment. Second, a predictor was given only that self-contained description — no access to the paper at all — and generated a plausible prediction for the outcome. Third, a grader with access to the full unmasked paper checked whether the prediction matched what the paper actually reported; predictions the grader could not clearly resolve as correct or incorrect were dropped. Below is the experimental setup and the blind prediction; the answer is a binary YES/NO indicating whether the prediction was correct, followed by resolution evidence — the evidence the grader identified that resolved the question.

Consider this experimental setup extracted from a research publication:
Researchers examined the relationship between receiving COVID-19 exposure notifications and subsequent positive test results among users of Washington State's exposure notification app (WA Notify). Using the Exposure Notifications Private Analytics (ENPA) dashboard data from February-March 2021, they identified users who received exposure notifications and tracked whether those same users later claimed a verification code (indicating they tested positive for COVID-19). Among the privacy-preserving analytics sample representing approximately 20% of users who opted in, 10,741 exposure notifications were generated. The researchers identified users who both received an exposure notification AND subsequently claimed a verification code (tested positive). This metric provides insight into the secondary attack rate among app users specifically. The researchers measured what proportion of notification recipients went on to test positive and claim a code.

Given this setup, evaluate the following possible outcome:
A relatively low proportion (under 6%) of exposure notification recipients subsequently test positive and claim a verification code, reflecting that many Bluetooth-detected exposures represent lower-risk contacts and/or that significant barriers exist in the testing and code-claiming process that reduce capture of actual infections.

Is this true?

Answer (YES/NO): YES